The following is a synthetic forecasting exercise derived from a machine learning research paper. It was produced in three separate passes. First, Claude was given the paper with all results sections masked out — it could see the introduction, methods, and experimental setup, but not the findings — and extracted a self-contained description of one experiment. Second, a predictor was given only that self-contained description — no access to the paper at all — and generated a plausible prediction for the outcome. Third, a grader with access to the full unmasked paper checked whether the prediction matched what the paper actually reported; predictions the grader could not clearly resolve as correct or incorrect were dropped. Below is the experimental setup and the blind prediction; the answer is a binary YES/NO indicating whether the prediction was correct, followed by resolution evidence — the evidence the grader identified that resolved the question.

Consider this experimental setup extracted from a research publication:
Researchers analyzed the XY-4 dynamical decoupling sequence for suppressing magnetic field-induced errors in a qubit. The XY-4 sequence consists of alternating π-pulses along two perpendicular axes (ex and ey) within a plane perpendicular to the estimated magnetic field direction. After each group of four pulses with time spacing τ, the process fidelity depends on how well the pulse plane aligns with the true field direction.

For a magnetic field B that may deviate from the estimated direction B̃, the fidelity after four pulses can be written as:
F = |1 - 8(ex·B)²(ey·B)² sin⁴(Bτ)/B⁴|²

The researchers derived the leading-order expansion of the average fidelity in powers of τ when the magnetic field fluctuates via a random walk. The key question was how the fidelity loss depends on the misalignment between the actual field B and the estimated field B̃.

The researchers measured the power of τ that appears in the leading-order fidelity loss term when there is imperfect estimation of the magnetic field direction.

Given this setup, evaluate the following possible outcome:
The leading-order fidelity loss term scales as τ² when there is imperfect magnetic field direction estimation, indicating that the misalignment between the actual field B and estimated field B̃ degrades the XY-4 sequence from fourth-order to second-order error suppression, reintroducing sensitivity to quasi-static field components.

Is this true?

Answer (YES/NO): NO